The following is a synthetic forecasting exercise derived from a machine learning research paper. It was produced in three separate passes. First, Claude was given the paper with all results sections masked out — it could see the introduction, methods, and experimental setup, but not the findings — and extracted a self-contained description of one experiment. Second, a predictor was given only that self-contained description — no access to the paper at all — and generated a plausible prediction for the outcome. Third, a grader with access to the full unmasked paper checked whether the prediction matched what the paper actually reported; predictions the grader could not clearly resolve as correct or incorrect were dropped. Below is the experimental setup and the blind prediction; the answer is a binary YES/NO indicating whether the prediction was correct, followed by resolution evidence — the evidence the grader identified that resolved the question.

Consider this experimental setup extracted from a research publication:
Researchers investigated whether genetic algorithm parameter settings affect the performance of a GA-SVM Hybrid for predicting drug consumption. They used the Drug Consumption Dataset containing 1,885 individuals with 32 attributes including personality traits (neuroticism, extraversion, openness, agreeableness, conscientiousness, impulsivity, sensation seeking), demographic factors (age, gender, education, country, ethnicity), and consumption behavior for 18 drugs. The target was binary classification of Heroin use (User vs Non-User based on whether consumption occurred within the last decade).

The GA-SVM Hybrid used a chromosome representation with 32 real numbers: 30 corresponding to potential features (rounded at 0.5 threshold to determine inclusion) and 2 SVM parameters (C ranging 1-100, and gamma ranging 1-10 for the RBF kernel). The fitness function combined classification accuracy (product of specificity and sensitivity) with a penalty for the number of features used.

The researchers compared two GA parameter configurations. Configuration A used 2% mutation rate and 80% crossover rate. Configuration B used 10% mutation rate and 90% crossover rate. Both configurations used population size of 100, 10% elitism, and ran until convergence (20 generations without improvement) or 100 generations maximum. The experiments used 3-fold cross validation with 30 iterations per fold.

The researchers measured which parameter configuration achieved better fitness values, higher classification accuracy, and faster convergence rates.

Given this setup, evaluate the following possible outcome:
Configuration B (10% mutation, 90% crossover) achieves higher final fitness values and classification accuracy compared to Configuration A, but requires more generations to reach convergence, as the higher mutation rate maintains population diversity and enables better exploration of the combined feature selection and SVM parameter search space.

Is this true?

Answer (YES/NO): NO